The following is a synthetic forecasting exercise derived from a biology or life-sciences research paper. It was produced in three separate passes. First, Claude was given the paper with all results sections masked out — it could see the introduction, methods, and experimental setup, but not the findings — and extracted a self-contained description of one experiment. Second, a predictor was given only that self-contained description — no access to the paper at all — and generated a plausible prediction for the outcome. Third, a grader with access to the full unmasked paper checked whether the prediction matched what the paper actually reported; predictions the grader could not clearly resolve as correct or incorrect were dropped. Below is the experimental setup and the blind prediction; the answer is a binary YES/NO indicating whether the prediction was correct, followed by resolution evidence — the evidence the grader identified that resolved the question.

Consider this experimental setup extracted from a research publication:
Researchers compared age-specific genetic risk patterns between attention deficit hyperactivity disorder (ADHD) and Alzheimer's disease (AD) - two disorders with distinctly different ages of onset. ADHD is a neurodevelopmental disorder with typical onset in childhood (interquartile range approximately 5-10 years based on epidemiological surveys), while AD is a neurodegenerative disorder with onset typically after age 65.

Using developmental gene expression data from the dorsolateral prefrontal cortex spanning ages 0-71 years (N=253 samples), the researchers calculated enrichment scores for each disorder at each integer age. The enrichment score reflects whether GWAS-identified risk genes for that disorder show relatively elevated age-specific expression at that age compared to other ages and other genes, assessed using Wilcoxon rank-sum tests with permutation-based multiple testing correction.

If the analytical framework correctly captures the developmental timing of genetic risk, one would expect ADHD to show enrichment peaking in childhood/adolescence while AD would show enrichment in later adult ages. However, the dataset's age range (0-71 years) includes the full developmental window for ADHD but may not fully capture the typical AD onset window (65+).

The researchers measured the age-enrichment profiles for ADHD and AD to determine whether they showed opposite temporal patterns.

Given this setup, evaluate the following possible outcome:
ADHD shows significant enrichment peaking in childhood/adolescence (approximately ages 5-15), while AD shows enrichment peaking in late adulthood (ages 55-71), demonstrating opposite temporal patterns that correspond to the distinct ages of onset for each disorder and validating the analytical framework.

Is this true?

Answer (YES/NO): NO